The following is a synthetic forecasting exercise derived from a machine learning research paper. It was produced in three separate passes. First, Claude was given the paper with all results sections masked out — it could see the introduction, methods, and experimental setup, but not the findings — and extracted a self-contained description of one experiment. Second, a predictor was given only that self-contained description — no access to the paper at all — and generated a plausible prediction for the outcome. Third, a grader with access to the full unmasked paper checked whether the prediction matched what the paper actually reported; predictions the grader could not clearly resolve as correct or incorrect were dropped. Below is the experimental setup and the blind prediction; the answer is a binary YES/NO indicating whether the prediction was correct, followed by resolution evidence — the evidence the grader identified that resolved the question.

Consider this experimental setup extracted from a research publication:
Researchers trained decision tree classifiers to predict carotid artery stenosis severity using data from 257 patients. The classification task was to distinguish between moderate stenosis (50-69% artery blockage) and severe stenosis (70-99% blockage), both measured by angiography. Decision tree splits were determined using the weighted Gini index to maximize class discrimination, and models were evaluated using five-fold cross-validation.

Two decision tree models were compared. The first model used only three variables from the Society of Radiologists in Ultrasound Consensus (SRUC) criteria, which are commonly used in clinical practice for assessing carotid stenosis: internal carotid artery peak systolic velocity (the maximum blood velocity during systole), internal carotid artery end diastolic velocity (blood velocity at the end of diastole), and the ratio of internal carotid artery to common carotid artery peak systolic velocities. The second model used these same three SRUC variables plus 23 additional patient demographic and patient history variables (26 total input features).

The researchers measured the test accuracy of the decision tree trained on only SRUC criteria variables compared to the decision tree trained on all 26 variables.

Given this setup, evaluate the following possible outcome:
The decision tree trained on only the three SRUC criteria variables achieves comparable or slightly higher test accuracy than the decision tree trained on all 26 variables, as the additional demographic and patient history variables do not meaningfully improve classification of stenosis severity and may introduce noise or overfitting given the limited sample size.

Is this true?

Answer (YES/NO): YES